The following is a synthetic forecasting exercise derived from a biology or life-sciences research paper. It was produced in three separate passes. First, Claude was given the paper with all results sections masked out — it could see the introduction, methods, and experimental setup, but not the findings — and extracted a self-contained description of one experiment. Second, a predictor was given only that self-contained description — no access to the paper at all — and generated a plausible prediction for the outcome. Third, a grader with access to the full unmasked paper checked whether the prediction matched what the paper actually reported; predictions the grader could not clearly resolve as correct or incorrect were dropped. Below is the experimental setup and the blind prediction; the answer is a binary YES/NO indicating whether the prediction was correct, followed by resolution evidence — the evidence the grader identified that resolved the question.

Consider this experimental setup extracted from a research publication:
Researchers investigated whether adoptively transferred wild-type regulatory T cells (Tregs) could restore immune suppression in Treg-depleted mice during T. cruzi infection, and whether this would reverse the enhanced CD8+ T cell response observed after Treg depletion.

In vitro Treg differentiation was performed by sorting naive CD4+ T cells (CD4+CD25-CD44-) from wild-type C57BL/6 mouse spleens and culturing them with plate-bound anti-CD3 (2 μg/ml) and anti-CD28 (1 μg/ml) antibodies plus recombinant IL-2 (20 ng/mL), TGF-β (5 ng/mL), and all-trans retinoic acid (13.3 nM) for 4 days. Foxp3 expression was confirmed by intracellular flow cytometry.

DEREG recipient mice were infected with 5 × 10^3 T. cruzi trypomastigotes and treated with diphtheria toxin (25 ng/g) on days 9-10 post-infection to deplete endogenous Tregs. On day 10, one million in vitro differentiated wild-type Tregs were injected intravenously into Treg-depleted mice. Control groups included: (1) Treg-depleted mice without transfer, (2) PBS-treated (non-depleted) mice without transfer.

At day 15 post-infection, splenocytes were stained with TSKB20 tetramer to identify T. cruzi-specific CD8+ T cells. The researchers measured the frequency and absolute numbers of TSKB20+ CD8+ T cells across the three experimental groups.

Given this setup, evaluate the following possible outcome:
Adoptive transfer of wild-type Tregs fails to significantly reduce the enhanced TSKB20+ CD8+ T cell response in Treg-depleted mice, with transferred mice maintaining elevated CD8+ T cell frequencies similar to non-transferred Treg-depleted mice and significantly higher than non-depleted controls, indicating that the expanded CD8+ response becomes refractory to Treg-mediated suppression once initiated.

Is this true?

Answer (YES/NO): NO